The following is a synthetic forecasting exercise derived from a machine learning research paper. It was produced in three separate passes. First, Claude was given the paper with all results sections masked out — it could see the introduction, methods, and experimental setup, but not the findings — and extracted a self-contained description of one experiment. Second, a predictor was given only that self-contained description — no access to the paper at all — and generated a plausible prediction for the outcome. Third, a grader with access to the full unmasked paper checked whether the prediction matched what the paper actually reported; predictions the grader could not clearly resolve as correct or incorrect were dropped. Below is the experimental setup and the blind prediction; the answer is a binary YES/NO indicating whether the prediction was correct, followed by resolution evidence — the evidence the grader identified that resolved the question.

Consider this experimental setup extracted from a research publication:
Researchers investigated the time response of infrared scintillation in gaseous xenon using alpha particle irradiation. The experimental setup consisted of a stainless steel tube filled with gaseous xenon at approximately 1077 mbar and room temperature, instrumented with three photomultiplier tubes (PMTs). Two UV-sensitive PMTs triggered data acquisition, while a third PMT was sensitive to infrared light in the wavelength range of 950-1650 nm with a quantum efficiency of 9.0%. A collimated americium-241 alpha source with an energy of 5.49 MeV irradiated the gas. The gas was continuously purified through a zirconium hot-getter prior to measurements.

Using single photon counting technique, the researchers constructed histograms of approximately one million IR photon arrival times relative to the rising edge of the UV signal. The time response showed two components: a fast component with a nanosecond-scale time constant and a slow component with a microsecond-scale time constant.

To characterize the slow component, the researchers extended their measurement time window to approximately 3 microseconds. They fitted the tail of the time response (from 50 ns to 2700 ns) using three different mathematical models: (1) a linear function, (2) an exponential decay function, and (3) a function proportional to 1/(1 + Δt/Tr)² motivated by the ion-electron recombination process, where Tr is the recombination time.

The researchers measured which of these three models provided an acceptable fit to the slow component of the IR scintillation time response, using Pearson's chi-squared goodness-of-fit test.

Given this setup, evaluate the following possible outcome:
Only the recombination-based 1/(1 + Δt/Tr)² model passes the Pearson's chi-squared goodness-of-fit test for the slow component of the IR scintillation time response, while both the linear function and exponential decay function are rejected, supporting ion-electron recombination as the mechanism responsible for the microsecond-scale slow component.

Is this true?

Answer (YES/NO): NO